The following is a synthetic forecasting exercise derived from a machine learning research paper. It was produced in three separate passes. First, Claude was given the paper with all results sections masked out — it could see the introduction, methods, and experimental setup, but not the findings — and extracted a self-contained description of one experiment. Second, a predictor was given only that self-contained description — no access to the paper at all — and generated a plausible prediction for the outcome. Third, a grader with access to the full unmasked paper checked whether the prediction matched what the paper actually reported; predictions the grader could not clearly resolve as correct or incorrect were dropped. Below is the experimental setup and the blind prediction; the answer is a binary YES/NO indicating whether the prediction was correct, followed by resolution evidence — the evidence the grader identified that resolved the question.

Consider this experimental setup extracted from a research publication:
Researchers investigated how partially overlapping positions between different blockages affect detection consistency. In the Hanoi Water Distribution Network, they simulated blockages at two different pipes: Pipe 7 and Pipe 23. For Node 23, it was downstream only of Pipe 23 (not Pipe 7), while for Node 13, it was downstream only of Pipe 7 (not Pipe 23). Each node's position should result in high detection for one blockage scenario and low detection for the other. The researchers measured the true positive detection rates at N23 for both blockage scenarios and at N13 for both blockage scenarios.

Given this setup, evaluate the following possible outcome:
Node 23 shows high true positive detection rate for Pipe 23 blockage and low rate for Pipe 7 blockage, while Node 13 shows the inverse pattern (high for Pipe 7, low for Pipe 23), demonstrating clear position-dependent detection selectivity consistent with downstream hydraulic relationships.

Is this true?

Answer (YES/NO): YES